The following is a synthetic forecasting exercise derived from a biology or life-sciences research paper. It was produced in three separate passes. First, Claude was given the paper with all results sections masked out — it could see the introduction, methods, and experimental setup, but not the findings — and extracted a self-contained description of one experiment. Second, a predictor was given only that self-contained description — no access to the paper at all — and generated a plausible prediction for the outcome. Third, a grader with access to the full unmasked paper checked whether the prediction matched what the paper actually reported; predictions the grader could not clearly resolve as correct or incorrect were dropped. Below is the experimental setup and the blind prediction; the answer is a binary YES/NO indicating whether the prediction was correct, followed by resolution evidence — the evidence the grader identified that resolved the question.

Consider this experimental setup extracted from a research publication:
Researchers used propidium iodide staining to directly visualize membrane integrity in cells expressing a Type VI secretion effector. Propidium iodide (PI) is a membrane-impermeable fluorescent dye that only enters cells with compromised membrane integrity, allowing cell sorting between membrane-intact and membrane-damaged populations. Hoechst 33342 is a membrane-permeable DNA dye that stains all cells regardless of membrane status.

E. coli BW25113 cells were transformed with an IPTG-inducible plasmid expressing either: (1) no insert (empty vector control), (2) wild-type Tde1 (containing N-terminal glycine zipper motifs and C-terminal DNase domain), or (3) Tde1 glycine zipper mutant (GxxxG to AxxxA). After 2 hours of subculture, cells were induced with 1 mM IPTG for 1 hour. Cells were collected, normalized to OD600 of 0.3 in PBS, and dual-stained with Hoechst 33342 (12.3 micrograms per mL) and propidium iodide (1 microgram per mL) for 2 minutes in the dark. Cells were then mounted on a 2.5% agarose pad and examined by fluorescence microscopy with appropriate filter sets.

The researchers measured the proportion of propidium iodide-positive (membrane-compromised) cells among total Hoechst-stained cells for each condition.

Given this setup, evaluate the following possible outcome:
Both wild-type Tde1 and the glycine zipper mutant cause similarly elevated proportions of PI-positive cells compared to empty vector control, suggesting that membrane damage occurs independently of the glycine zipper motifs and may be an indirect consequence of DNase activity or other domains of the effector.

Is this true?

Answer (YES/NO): NO